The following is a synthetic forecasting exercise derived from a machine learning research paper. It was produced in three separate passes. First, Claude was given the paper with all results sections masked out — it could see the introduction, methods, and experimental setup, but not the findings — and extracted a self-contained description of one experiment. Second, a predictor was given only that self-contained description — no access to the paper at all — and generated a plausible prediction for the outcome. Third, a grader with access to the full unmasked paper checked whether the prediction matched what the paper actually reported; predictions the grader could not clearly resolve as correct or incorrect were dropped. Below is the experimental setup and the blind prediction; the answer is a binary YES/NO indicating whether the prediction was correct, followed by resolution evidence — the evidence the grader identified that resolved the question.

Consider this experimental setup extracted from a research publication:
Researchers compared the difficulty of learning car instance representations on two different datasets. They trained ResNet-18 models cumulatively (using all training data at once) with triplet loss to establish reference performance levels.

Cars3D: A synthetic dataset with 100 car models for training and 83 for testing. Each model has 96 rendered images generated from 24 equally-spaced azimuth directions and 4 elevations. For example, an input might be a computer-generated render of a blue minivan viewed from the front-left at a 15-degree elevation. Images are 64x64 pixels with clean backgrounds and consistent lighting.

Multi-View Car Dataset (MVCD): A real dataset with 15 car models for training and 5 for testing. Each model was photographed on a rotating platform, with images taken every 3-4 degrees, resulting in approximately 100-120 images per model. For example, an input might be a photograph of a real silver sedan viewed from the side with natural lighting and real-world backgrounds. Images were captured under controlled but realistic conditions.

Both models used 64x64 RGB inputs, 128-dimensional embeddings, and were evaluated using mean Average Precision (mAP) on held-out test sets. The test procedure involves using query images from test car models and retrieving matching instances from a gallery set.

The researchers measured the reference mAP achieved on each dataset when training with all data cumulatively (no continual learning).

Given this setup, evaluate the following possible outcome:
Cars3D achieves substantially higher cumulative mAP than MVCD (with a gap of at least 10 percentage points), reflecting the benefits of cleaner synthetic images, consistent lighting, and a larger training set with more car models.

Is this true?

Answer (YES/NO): NO